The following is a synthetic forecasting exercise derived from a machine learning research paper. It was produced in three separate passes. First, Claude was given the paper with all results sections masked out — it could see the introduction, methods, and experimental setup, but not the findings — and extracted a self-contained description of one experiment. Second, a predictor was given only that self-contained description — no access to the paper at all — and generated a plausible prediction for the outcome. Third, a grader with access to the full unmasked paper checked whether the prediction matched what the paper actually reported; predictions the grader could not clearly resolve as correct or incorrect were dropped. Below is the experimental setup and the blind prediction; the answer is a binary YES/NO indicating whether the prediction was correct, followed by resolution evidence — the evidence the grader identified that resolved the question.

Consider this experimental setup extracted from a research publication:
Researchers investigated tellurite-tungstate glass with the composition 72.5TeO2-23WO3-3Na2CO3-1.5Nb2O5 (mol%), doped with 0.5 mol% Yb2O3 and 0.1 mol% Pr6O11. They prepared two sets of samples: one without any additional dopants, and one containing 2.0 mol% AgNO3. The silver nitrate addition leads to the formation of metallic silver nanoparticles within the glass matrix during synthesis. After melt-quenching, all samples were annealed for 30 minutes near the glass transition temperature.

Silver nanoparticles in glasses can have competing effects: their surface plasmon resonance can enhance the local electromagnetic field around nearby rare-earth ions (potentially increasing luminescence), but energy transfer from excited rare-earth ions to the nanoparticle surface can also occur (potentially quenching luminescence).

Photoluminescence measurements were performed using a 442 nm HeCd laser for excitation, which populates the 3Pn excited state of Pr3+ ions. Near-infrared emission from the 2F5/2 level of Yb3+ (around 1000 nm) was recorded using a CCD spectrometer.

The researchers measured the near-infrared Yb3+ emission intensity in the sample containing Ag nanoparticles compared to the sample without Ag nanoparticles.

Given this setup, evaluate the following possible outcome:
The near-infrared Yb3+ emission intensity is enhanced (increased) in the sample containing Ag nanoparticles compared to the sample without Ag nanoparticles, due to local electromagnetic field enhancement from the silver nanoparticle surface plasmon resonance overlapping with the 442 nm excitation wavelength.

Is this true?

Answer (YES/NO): NO